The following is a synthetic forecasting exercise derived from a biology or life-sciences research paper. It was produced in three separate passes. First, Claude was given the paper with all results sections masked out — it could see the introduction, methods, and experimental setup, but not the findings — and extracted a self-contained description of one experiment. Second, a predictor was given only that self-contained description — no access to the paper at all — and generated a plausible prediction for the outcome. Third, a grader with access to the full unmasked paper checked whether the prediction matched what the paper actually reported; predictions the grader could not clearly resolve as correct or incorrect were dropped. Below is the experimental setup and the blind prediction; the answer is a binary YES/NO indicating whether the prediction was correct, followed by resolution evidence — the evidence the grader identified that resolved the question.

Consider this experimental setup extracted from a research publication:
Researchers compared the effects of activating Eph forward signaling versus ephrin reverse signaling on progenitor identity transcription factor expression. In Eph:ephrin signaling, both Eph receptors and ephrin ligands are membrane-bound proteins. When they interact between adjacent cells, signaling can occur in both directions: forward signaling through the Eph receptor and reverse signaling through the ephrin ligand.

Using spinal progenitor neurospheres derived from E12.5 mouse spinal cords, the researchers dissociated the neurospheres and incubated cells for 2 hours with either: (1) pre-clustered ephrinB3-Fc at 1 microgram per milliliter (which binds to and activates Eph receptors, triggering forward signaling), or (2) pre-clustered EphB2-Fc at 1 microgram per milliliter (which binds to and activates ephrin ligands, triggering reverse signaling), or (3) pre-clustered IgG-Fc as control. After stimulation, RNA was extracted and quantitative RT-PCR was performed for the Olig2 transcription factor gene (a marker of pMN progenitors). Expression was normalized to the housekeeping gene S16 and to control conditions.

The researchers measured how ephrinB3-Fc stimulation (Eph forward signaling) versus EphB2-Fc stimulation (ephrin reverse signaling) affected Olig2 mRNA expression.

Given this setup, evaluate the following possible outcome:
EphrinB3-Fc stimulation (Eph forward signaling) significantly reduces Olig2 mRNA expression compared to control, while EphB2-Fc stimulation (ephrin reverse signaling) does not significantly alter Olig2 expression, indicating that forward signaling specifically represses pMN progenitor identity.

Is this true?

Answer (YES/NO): NO